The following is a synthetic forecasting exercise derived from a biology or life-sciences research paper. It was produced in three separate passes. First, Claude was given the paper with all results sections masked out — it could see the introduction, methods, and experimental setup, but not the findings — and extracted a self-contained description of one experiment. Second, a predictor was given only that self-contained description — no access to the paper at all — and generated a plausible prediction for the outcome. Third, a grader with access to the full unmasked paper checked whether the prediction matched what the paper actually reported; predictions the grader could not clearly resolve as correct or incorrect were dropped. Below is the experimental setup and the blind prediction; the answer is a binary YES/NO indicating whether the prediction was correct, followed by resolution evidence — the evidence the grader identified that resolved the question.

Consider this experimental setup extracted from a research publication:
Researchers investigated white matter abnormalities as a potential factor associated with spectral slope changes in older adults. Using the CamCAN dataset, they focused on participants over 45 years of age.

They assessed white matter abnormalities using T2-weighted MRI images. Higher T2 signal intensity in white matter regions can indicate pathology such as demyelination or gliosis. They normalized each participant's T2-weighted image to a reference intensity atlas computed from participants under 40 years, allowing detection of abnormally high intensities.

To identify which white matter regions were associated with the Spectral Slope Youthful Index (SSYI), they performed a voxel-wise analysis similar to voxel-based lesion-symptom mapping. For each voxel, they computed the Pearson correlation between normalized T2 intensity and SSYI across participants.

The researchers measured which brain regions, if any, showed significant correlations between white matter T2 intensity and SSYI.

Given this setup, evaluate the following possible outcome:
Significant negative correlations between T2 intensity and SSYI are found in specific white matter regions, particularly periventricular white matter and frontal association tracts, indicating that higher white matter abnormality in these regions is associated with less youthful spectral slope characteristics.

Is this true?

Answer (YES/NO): NO